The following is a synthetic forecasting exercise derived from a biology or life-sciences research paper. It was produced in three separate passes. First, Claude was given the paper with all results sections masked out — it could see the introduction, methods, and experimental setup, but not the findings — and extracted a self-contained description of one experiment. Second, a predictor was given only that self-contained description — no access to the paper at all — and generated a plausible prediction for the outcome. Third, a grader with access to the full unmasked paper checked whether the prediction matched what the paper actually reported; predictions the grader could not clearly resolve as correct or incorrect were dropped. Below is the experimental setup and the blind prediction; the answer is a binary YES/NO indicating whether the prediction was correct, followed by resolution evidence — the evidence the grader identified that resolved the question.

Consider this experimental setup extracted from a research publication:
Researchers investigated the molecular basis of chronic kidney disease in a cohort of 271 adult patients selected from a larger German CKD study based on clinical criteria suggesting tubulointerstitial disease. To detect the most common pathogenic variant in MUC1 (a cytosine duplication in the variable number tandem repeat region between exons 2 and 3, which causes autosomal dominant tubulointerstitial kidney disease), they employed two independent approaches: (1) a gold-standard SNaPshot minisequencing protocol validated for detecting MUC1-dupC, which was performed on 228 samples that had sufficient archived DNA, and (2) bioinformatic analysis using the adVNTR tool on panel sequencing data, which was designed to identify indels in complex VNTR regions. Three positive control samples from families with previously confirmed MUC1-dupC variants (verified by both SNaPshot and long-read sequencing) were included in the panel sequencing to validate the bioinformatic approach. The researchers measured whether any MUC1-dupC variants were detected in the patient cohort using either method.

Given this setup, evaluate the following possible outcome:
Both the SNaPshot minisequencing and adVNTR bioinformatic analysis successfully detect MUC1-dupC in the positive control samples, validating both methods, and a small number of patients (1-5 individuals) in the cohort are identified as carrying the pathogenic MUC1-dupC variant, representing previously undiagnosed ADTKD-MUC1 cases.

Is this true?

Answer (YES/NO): NO